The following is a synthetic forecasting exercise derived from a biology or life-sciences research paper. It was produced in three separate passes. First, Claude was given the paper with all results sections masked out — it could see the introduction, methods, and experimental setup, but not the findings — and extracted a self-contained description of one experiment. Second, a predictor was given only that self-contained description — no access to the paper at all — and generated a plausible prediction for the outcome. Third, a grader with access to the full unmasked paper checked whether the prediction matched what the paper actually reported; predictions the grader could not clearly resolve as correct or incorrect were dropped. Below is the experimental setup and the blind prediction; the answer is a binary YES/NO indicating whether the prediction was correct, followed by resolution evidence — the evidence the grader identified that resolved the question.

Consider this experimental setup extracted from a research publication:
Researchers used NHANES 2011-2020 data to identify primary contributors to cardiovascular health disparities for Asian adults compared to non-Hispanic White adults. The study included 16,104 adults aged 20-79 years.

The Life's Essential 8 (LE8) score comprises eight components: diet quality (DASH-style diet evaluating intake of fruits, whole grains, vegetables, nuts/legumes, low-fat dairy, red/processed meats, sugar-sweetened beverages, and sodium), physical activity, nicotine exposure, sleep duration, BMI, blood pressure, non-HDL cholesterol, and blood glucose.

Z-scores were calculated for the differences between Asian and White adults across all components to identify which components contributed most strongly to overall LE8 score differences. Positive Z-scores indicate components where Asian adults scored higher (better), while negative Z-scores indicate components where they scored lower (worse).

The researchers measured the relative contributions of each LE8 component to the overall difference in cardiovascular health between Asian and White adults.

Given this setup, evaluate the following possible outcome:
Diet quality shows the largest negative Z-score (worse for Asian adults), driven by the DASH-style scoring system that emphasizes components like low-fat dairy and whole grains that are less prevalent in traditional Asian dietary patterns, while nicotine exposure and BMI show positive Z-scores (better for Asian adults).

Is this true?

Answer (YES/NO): NO